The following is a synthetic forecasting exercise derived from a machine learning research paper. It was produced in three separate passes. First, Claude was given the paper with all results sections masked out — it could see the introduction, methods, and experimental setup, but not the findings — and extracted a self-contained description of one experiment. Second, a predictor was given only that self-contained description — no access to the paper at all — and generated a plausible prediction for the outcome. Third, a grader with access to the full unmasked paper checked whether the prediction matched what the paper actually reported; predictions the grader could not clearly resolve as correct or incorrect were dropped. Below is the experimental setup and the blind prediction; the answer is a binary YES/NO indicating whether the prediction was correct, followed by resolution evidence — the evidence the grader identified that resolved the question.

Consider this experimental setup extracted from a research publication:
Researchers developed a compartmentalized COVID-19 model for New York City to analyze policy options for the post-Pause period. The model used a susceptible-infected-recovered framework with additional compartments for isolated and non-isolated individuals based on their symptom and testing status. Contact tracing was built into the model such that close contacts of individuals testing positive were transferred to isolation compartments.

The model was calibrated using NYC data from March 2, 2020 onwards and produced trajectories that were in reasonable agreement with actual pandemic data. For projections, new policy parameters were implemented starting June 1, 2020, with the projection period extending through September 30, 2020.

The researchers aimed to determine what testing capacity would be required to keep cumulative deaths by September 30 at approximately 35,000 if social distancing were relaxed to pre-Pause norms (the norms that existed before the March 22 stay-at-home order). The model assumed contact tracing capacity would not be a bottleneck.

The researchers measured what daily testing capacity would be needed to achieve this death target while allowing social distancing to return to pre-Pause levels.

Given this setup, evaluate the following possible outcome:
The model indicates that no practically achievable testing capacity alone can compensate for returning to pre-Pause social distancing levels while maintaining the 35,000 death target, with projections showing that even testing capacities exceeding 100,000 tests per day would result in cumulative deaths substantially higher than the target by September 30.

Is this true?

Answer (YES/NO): NO